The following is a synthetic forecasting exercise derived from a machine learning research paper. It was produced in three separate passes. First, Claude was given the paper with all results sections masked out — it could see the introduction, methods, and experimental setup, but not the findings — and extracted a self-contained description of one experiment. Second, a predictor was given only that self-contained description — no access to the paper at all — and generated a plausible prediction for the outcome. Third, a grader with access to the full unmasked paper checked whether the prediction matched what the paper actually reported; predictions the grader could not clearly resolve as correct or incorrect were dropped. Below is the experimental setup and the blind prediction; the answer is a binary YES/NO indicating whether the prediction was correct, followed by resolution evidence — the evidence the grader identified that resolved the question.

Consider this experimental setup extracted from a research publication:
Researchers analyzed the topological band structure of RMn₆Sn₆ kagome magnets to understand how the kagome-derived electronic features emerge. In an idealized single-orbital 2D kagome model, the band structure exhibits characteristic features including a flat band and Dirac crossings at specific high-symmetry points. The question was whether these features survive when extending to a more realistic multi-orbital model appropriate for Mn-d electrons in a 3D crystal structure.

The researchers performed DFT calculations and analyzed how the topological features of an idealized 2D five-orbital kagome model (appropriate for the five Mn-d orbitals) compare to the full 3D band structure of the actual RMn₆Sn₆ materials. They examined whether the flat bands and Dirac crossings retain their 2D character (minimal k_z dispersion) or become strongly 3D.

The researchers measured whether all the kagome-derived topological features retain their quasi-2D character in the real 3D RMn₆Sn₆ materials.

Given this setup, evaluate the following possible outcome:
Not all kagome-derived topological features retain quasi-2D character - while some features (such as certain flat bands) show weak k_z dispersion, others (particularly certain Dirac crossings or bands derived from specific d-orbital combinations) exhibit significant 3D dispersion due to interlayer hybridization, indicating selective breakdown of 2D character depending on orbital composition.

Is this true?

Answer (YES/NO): YES